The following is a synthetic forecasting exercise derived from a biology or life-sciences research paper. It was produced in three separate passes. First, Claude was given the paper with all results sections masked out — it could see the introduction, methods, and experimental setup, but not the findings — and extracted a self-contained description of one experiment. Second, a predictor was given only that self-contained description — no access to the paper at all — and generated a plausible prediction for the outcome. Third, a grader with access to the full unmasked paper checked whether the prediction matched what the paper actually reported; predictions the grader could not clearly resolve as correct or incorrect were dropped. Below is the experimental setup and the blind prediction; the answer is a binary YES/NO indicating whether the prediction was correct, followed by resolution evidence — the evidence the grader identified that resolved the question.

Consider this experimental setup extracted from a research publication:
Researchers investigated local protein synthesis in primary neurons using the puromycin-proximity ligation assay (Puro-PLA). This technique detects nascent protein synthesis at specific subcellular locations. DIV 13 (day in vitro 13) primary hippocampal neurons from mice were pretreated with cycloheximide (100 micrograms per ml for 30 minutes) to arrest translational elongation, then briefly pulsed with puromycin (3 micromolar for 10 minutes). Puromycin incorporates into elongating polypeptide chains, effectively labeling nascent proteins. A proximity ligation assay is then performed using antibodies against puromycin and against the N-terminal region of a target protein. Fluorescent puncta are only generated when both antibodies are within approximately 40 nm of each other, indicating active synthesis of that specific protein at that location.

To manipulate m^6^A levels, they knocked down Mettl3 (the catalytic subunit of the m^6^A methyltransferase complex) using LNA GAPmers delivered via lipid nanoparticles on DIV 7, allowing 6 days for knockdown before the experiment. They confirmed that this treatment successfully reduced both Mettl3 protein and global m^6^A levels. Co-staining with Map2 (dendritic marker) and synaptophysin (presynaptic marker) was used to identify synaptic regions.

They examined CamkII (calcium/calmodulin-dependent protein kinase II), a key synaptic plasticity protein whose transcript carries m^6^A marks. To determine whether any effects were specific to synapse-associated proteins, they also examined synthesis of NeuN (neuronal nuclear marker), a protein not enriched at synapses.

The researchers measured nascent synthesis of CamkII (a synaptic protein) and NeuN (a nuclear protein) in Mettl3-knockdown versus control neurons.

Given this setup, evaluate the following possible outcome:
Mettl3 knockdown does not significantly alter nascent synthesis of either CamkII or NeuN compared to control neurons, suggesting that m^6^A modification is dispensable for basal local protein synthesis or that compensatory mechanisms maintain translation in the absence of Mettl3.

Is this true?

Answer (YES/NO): NO